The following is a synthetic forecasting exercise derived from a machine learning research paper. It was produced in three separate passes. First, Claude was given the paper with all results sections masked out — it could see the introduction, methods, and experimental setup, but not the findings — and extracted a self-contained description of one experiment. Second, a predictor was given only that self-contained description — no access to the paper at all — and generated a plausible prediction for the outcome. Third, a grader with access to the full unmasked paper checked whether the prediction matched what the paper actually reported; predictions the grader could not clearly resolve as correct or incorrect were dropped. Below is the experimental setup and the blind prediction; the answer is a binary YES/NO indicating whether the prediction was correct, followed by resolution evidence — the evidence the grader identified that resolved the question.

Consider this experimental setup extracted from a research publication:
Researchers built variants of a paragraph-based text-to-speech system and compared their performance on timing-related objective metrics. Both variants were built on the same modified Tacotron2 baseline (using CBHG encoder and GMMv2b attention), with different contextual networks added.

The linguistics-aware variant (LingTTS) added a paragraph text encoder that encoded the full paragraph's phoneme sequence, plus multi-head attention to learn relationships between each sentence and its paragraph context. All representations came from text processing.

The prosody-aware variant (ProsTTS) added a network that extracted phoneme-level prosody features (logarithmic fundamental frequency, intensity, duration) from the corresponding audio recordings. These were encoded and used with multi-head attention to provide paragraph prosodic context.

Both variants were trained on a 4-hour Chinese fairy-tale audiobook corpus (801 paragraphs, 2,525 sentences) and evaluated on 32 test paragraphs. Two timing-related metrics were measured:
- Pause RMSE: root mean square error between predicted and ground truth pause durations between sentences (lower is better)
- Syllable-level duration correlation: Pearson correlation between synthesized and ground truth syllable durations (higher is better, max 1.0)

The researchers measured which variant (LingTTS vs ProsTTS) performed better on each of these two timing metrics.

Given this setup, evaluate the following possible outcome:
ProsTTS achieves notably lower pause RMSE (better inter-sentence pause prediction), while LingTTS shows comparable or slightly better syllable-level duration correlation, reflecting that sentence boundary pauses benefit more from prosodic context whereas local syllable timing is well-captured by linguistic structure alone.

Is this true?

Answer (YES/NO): NO